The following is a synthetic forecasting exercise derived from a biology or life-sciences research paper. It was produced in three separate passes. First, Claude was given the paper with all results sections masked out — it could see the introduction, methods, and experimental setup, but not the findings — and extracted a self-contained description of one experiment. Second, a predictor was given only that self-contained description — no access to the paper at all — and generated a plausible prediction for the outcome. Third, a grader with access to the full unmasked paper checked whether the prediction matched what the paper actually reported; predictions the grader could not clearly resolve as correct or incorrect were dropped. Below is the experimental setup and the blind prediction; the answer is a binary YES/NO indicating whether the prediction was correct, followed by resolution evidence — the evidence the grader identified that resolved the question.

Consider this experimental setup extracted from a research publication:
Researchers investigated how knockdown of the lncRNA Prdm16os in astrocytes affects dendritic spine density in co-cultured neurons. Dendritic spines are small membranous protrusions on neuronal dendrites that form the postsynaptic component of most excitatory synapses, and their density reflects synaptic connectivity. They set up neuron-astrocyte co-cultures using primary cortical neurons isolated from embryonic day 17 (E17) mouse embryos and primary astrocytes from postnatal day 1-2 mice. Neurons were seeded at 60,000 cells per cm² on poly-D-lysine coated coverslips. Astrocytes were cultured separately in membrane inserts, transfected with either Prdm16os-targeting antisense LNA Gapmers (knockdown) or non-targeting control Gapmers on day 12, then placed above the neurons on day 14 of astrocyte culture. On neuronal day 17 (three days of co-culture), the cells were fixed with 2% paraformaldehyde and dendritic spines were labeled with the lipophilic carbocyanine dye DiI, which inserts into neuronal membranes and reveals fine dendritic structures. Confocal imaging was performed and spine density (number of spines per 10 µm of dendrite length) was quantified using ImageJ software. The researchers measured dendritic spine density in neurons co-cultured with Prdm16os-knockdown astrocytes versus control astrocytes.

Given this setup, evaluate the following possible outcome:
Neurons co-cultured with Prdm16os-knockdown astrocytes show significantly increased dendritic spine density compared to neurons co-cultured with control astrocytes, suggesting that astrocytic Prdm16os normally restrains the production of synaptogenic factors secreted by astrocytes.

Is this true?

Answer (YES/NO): NO